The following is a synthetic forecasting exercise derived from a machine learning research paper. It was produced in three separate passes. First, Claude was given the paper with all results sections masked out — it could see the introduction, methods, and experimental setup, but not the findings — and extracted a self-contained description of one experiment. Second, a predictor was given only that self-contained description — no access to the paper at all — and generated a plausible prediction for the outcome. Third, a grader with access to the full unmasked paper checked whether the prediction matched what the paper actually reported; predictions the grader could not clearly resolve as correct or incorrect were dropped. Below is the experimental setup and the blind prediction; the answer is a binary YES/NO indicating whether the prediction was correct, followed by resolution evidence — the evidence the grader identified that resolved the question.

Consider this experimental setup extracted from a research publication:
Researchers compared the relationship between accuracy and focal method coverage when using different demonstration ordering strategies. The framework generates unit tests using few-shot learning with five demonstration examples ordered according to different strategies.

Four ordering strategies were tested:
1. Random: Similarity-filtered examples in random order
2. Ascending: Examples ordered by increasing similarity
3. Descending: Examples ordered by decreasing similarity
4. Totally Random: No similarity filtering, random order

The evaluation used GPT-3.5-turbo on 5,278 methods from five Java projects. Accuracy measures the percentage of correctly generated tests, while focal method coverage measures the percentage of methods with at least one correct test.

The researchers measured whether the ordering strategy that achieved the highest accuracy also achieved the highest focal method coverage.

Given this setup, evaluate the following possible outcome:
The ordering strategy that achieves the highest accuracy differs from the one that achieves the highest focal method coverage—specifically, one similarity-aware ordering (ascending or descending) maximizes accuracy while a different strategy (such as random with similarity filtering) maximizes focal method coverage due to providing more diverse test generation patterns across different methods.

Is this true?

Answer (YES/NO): NO